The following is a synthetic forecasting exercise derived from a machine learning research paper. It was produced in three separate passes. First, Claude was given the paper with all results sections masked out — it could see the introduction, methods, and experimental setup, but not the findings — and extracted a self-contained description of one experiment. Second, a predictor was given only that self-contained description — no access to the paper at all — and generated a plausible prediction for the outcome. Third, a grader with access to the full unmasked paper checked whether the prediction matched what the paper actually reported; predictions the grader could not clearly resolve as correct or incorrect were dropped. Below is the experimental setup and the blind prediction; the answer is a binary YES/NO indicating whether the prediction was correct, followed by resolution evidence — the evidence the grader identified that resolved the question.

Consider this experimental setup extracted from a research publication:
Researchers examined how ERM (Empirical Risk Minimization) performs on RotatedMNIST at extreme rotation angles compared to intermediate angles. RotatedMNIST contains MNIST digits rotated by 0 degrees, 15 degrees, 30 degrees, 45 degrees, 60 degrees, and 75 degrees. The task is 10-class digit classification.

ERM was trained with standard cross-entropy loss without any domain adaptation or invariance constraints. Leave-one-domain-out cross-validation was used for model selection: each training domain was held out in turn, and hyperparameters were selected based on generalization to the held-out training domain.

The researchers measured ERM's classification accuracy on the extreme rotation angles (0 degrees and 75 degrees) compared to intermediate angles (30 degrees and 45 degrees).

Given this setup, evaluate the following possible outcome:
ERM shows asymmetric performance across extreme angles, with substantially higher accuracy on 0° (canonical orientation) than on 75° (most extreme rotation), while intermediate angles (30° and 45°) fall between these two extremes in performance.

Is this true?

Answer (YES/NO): NO